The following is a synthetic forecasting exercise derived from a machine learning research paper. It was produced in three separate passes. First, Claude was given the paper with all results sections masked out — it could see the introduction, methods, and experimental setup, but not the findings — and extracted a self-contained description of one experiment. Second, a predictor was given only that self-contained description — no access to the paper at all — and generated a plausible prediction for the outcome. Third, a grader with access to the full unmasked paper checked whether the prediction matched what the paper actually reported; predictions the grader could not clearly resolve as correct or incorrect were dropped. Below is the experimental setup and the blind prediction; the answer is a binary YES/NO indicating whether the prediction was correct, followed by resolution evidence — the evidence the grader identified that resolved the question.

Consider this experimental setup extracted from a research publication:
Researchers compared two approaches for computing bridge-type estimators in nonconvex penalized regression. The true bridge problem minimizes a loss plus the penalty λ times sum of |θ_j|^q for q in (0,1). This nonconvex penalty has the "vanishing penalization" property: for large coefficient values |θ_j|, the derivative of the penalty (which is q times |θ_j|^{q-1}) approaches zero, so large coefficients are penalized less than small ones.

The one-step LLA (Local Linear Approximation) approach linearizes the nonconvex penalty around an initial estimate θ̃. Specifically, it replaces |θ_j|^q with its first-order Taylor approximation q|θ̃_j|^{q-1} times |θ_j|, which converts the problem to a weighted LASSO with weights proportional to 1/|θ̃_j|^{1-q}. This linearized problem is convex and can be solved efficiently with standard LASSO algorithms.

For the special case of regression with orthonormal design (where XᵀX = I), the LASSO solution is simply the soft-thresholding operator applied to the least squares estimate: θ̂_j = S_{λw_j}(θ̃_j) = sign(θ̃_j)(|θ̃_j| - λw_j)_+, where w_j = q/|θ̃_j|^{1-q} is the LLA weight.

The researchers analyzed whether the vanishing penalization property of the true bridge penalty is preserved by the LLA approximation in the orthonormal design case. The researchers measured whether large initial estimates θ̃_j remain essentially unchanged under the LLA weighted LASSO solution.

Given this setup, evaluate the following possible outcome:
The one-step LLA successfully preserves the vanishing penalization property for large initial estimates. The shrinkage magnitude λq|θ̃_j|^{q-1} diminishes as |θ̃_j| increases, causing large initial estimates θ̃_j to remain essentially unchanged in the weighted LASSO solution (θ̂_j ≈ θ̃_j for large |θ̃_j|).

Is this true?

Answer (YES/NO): YES